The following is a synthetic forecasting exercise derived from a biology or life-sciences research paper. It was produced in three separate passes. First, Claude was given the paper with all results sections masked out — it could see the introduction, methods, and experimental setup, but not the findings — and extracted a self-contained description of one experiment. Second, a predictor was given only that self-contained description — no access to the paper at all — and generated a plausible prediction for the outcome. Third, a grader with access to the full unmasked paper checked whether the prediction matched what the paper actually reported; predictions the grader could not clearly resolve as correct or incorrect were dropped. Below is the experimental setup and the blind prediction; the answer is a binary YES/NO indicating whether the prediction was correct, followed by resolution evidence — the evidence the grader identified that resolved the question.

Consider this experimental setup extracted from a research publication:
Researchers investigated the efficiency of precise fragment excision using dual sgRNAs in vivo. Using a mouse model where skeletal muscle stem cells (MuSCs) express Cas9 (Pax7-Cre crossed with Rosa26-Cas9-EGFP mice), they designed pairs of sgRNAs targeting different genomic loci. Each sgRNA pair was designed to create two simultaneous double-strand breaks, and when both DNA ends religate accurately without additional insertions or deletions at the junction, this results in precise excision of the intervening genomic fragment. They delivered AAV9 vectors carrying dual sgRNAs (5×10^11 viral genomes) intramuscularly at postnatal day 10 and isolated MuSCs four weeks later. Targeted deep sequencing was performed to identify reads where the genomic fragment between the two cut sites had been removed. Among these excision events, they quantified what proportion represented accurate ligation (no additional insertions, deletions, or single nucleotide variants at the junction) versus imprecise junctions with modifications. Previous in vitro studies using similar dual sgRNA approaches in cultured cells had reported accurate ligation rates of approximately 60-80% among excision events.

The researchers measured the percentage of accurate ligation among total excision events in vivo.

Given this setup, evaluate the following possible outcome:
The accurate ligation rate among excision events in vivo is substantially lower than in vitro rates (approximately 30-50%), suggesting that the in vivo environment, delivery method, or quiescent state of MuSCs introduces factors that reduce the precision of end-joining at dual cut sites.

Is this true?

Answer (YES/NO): YES